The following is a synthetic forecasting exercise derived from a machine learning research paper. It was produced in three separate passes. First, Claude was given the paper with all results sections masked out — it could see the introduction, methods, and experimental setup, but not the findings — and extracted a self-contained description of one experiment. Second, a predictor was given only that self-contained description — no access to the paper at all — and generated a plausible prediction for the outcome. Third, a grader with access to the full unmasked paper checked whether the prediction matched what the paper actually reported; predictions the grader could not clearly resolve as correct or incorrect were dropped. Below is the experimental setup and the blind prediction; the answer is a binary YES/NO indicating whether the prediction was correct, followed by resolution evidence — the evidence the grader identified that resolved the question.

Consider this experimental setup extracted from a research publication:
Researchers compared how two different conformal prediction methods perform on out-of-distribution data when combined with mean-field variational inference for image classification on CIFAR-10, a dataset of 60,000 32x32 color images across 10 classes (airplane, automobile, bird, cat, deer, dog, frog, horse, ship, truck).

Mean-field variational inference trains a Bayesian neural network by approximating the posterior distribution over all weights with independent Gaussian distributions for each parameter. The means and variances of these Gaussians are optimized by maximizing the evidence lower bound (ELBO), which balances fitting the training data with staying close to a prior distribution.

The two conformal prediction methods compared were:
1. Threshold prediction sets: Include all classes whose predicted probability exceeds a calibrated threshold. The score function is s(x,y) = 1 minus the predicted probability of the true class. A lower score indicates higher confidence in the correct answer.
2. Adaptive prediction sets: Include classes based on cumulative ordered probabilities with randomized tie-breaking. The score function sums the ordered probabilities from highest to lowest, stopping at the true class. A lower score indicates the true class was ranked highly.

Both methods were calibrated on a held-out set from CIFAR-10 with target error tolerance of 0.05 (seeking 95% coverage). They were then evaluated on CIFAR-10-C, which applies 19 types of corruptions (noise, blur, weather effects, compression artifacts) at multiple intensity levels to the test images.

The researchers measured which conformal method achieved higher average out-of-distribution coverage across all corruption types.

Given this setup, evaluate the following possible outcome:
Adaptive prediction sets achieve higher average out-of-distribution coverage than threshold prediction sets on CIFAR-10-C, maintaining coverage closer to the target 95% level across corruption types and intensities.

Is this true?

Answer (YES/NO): NO